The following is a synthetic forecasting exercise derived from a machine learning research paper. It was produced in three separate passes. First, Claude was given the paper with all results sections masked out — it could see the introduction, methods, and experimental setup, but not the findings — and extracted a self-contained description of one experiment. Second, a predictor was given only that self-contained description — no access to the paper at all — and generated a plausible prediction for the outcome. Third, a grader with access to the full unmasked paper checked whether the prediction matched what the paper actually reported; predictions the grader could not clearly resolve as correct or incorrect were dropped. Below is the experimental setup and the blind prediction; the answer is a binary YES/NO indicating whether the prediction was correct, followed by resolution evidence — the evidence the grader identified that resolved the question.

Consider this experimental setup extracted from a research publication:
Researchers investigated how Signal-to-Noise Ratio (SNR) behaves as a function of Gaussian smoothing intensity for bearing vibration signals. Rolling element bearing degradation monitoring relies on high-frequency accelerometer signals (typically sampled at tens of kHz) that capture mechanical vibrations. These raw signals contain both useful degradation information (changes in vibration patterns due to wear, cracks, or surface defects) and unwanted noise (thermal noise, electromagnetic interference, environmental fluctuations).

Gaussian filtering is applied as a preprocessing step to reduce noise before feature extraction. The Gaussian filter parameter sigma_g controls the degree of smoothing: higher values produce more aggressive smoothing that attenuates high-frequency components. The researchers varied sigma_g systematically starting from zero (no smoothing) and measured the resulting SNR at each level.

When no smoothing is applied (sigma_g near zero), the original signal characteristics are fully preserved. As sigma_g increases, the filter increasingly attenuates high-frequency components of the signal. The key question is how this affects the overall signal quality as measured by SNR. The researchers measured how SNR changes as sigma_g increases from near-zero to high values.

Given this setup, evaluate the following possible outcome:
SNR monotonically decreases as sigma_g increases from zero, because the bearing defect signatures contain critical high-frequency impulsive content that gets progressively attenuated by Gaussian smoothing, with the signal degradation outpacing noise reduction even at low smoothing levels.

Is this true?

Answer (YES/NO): NO